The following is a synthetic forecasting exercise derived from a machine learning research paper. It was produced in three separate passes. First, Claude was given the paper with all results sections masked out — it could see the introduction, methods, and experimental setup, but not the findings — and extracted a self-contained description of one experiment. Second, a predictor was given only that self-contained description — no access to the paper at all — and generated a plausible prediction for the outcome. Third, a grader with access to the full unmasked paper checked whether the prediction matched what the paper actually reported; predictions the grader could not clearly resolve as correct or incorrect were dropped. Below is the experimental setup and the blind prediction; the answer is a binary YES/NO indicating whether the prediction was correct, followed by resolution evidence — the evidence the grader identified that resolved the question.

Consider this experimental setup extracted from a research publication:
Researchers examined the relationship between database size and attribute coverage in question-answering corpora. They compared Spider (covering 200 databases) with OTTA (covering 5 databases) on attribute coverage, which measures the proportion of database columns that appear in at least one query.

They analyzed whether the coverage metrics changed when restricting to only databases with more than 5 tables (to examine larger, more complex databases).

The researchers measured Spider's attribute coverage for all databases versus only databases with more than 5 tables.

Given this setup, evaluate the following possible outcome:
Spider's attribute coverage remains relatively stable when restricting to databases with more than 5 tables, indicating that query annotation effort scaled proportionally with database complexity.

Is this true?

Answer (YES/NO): NO